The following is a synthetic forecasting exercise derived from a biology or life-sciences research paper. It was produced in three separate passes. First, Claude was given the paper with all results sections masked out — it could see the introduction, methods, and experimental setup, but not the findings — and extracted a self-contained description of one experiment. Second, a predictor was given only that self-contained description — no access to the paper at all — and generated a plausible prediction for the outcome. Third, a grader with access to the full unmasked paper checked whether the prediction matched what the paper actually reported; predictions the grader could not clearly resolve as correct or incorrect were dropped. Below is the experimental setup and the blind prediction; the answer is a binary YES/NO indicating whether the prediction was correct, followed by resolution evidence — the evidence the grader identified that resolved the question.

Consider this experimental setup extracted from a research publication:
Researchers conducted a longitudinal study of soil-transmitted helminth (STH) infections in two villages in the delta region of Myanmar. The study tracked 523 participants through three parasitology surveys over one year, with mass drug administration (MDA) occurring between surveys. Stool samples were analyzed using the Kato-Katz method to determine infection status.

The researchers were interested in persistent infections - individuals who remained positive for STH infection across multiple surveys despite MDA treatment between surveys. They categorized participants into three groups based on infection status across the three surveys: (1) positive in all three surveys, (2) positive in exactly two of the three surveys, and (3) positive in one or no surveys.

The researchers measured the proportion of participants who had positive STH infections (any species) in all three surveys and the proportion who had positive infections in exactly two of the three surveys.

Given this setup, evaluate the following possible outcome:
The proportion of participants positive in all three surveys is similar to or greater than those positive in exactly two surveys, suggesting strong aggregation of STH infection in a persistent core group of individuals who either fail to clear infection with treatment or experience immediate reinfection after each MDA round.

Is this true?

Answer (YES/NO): NO